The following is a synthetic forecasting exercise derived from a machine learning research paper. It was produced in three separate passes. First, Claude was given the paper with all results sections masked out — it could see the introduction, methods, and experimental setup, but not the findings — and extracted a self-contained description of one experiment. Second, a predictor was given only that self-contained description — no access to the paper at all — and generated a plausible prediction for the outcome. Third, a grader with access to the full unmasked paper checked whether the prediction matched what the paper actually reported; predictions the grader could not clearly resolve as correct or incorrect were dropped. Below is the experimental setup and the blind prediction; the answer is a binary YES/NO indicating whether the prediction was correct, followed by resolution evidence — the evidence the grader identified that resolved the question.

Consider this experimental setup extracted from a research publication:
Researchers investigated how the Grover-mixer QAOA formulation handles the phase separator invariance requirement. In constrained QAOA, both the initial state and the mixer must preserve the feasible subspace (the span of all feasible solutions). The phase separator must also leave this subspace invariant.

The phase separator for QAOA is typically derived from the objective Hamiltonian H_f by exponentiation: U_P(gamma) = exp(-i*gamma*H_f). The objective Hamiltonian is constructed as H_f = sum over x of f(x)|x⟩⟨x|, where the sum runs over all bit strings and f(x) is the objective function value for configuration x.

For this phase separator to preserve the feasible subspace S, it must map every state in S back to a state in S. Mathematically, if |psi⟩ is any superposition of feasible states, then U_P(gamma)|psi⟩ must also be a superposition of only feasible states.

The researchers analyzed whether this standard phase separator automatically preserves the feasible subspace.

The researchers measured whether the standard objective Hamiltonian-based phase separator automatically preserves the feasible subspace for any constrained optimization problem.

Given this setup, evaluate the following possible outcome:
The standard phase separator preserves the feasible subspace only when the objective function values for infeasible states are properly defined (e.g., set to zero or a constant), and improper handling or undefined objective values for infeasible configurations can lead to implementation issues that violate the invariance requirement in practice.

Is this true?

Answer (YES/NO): NO